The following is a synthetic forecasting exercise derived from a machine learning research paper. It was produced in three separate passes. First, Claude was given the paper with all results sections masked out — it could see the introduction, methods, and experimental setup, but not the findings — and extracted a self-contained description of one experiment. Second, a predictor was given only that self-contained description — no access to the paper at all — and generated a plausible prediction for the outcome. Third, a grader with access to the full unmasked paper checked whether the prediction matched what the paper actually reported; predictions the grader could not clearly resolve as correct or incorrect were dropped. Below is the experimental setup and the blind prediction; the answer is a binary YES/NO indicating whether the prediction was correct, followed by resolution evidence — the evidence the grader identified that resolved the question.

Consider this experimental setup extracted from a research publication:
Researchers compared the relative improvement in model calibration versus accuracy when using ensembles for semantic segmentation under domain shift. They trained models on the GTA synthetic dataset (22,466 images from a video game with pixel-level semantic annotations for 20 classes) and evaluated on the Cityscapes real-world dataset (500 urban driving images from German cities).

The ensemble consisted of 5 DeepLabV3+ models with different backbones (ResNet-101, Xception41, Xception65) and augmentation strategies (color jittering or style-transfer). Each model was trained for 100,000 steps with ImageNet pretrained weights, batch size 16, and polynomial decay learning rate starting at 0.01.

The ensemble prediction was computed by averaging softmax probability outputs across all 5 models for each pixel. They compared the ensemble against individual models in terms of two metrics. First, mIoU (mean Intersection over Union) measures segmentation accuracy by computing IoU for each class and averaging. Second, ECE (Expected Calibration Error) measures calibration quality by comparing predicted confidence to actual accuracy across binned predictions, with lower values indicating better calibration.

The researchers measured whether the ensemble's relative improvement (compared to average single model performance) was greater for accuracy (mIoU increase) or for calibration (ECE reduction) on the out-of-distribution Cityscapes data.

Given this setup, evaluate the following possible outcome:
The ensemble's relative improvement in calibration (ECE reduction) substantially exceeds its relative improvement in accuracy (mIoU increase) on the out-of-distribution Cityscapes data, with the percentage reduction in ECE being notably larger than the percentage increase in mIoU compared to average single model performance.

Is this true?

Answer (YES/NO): YES